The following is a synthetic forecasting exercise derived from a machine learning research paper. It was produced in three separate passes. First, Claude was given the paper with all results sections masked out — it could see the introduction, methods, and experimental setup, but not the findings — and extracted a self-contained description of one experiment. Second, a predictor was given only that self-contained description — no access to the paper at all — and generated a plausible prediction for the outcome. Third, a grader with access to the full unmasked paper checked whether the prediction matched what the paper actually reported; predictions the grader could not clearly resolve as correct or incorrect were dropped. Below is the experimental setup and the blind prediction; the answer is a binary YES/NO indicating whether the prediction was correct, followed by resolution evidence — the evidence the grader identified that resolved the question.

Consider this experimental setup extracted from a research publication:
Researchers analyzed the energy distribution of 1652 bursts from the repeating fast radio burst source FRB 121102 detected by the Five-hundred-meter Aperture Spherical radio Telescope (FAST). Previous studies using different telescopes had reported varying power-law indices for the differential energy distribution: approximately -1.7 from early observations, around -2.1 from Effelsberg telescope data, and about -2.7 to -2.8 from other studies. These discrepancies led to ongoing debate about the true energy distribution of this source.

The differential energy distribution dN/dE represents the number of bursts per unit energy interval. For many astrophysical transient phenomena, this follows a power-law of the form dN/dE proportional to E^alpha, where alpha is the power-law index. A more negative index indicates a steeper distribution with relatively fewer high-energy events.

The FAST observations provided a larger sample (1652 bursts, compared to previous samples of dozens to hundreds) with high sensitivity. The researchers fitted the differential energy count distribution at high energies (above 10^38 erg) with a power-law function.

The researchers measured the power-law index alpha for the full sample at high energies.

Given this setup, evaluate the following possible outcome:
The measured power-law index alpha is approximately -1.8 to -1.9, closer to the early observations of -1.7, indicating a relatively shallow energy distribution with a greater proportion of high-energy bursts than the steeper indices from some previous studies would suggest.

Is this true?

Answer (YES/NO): YES